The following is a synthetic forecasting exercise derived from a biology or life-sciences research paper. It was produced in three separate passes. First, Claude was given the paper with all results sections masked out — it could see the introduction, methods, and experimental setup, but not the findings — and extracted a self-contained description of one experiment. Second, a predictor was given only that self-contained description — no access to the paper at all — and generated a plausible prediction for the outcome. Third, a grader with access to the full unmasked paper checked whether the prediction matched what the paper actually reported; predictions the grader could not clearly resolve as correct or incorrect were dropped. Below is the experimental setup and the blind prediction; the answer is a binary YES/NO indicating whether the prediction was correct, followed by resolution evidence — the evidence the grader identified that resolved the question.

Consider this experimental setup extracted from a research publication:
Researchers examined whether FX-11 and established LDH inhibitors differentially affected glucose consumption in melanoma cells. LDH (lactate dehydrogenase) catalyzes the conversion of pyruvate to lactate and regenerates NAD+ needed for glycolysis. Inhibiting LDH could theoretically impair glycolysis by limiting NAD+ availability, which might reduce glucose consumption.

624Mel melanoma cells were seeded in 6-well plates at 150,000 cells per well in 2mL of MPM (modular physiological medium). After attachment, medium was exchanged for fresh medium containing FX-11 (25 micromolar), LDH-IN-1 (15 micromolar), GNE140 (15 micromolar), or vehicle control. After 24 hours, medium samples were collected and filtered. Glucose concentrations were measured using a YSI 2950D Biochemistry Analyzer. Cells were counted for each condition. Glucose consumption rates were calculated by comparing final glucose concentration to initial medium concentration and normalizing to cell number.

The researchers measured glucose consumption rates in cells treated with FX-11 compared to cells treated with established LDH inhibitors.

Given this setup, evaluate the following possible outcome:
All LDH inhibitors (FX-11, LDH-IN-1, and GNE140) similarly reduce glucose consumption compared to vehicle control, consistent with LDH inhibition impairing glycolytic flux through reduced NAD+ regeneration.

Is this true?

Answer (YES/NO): NO